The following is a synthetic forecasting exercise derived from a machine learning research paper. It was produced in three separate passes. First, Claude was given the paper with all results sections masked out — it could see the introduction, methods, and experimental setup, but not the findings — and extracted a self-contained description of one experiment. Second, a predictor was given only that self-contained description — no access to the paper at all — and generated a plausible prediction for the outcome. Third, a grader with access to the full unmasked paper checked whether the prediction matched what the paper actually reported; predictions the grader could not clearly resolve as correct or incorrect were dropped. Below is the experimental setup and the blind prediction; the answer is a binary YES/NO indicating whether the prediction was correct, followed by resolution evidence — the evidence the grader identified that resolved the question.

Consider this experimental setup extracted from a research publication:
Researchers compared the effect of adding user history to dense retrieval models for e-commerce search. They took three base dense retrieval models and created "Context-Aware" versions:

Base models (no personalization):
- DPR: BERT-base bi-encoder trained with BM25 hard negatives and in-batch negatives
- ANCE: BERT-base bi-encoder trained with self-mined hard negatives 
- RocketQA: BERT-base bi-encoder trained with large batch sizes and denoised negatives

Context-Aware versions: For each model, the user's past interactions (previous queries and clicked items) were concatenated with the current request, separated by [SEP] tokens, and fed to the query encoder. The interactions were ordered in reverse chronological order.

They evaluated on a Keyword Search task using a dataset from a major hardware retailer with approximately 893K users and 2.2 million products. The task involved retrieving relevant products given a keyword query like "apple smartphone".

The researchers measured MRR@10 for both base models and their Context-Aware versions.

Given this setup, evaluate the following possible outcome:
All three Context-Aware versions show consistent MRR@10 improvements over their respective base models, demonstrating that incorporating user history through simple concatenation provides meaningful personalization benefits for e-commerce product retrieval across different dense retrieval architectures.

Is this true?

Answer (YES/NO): YES